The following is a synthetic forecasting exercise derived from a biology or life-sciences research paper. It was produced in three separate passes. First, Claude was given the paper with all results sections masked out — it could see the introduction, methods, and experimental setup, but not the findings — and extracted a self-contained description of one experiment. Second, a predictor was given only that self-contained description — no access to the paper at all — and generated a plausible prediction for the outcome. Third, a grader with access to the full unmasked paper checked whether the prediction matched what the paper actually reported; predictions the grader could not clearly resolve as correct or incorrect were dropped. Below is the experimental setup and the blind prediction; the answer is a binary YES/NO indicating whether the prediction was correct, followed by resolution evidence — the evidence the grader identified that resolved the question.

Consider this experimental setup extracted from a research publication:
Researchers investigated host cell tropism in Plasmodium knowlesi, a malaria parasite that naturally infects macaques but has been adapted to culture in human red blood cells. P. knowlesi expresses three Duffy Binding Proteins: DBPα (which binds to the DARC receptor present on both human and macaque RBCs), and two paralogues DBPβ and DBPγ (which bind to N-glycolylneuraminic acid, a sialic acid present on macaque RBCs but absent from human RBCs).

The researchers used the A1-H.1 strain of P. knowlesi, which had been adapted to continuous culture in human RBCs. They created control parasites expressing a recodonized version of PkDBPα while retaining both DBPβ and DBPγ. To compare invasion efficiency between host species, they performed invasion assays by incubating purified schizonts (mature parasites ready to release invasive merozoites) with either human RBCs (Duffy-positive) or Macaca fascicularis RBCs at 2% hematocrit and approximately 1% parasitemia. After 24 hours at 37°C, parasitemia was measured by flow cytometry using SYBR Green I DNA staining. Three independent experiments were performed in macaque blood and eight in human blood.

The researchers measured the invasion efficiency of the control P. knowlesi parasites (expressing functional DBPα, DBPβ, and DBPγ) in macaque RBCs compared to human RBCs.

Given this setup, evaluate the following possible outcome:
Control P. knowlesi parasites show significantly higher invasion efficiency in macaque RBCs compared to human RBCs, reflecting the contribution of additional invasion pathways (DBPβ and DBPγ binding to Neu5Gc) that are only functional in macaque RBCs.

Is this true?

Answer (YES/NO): NO